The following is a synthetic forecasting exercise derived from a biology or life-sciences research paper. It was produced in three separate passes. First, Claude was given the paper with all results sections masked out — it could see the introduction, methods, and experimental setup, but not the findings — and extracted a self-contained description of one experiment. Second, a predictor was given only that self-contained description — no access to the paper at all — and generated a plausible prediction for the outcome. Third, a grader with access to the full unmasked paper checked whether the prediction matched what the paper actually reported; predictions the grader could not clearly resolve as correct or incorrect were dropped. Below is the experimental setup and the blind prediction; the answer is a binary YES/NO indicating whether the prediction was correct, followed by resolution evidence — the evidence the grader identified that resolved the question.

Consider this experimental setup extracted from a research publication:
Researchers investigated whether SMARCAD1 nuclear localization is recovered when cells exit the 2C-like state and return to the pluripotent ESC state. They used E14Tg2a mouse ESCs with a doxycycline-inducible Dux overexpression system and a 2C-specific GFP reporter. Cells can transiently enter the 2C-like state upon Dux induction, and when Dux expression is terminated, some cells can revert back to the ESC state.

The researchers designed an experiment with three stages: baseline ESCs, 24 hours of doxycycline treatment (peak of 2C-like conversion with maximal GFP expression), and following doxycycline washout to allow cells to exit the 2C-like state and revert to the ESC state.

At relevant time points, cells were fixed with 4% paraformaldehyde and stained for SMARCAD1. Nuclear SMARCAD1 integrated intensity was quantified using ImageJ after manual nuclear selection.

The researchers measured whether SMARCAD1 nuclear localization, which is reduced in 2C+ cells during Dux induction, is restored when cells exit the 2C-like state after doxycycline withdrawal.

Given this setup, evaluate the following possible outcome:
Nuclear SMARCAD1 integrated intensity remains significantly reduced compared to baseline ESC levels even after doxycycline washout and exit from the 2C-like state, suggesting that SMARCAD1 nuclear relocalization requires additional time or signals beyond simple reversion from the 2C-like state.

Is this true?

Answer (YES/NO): NO